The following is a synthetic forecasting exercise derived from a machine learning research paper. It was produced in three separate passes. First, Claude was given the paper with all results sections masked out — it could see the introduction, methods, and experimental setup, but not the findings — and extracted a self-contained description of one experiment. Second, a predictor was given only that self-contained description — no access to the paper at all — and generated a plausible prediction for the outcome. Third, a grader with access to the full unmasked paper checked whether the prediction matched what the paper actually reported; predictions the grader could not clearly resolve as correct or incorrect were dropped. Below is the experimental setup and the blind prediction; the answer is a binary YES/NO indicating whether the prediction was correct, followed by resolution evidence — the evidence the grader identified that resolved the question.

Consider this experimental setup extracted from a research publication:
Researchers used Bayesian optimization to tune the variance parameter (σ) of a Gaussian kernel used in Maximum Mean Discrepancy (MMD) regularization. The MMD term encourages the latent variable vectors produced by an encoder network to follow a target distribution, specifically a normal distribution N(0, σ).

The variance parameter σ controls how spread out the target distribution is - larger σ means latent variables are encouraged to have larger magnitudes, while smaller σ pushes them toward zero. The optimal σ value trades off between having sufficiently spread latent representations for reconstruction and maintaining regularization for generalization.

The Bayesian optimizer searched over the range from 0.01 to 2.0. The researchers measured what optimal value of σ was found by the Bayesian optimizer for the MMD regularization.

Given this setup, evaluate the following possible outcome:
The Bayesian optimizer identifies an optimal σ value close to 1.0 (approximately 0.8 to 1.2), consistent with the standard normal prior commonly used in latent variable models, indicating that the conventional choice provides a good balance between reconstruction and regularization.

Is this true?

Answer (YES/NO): NO